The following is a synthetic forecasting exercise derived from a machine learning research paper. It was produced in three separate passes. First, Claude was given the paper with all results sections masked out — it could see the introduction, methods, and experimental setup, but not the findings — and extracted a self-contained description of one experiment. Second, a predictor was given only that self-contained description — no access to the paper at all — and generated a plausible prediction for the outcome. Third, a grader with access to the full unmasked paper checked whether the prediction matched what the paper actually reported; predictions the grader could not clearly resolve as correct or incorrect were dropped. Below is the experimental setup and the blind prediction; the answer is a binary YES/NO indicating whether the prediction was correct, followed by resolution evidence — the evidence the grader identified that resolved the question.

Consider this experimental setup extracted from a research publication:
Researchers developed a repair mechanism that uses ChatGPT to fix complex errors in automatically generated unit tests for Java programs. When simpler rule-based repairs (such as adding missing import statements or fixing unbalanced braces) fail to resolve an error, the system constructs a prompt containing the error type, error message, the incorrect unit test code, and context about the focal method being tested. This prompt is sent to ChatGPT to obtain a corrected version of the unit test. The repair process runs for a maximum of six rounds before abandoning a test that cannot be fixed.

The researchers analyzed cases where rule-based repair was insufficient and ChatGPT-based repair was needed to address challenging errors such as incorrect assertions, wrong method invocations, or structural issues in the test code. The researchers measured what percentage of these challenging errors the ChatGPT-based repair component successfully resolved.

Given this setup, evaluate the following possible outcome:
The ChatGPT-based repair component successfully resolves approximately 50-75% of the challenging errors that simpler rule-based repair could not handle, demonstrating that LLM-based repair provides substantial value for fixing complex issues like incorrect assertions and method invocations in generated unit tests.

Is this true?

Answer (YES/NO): YES